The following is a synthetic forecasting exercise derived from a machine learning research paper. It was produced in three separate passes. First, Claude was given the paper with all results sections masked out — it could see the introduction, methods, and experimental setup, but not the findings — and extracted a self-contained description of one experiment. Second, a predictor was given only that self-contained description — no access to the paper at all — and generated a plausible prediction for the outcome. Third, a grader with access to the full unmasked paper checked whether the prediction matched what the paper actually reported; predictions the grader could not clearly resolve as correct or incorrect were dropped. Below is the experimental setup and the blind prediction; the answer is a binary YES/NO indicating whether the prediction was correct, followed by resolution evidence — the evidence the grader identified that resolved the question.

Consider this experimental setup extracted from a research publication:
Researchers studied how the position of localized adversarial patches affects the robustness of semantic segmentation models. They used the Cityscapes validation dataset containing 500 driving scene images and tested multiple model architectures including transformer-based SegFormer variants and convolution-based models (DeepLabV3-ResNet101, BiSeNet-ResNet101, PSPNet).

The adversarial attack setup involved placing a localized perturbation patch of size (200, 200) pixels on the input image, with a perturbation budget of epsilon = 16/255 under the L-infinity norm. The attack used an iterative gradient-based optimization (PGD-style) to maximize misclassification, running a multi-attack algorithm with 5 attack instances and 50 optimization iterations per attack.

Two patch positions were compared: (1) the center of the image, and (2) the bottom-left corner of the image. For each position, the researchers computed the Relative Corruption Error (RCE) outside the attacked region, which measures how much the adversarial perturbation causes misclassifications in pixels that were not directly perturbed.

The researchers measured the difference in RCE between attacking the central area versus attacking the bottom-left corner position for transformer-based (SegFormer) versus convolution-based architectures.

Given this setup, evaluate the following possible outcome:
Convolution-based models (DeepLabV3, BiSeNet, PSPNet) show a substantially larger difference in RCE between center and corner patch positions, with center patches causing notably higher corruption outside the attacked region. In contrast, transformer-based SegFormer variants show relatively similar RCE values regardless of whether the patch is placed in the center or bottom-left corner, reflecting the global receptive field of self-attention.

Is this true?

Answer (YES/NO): YES